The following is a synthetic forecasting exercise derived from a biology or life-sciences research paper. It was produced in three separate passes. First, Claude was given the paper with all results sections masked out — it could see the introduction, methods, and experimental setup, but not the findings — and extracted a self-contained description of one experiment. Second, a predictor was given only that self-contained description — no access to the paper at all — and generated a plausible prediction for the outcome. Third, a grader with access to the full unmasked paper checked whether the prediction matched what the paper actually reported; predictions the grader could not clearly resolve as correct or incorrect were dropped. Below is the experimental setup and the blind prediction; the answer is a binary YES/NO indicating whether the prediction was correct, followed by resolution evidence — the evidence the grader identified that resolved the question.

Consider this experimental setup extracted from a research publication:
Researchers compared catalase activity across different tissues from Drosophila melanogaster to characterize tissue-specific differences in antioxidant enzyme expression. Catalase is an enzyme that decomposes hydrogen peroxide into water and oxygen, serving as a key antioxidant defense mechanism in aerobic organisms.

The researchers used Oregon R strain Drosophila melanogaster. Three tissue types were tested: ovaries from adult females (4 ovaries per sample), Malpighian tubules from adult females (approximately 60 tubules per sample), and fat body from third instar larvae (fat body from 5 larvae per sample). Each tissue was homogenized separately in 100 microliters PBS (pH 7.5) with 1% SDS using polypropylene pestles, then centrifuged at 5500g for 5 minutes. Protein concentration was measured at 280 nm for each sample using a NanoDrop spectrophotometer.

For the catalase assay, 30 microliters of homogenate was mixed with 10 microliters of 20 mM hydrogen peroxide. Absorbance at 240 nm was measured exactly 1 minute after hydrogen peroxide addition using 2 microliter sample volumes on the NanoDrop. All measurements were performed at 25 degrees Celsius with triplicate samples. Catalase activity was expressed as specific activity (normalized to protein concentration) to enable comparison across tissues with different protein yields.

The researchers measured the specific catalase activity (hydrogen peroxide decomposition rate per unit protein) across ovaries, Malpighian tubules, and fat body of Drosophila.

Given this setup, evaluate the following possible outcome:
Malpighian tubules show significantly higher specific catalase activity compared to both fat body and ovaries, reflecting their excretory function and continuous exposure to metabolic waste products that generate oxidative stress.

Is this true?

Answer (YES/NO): YES